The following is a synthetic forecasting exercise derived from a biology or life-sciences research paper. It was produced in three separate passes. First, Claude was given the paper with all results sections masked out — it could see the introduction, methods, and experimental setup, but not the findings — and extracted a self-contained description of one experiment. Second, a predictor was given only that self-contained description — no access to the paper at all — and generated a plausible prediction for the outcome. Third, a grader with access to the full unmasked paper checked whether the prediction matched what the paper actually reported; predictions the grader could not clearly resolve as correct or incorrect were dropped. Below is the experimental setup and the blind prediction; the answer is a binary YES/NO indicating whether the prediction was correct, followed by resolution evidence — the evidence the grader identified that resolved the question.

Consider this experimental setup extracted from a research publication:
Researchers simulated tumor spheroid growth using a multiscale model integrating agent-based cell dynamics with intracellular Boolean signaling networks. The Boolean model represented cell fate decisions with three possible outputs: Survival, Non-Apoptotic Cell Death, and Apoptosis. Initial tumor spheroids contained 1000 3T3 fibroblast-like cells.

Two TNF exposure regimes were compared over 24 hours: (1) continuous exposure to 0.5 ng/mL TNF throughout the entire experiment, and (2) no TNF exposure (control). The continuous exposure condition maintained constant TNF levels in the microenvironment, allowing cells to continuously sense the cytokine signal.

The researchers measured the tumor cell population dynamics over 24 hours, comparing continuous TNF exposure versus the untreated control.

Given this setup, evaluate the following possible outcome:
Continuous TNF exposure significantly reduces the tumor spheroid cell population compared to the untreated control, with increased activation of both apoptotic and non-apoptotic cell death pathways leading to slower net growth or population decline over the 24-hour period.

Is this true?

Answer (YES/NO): NO